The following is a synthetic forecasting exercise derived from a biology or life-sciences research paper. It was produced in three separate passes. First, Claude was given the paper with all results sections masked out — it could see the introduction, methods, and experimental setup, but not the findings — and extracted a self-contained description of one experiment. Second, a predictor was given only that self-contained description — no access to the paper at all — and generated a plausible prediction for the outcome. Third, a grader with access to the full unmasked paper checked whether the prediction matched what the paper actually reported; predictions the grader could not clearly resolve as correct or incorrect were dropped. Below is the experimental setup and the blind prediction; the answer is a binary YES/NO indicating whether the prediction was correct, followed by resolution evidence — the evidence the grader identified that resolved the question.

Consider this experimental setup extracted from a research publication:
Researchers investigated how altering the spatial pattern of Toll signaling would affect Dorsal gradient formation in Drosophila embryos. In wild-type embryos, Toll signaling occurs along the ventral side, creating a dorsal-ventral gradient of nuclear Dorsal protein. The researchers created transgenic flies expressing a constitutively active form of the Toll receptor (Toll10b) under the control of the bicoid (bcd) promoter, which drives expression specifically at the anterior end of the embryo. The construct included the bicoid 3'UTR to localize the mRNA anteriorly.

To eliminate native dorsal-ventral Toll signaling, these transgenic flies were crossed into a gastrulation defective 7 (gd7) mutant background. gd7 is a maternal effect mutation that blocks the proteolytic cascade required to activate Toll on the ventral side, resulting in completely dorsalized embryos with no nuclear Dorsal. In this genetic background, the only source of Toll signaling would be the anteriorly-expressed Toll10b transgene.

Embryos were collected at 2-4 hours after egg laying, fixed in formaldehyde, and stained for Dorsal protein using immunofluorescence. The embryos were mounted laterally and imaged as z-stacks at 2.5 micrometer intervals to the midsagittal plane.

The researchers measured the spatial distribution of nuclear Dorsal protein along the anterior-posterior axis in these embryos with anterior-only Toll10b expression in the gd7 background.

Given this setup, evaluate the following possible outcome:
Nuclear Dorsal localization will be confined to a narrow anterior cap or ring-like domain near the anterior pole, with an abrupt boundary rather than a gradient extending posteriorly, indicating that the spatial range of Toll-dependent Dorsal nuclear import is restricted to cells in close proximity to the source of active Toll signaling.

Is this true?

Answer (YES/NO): NO